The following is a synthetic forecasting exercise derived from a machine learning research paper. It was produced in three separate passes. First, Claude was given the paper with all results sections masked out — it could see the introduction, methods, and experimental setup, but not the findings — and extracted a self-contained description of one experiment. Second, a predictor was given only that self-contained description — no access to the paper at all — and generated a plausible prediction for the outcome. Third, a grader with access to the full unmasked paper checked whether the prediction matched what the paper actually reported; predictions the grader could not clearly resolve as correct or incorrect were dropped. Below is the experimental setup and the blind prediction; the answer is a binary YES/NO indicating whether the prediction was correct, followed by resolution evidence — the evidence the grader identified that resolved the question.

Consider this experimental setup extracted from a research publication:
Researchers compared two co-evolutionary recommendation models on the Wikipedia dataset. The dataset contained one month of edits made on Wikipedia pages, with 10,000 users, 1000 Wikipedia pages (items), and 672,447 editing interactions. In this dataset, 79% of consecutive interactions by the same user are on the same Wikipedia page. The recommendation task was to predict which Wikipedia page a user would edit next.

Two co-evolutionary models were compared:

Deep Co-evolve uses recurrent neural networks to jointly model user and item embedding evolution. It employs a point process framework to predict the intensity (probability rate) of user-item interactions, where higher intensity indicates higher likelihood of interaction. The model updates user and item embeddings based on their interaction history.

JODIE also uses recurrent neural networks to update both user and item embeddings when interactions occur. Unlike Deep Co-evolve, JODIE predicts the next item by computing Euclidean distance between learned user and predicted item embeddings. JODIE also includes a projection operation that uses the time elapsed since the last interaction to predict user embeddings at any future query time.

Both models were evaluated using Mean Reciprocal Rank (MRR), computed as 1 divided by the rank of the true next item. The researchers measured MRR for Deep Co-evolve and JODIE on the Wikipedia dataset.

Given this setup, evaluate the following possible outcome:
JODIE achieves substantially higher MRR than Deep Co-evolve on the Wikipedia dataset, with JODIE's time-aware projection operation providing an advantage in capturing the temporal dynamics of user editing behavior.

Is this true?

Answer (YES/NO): YES